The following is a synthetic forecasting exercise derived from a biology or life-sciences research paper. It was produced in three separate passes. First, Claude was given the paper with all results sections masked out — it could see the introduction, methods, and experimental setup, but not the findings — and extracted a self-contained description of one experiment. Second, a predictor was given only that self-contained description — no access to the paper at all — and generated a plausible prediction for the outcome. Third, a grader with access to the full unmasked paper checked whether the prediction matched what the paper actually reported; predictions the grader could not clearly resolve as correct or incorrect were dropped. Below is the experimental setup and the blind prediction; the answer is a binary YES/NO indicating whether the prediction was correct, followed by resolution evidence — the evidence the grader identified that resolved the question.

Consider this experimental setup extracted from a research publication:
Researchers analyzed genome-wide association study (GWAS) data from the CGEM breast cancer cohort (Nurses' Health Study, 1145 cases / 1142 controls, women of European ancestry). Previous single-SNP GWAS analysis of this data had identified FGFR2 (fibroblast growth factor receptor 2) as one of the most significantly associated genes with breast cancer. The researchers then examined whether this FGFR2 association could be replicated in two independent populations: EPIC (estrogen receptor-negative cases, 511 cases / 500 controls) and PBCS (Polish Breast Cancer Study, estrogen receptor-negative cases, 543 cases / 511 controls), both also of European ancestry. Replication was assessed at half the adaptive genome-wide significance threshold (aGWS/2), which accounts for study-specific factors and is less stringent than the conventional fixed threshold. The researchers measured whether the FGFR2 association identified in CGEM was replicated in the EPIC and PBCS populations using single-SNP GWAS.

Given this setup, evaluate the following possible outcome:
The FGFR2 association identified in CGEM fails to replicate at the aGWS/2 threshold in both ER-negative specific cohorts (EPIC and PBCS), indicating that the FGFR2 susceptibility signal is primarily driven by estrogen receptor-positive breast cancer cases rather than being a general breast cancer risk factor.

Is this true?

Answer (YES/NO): NO